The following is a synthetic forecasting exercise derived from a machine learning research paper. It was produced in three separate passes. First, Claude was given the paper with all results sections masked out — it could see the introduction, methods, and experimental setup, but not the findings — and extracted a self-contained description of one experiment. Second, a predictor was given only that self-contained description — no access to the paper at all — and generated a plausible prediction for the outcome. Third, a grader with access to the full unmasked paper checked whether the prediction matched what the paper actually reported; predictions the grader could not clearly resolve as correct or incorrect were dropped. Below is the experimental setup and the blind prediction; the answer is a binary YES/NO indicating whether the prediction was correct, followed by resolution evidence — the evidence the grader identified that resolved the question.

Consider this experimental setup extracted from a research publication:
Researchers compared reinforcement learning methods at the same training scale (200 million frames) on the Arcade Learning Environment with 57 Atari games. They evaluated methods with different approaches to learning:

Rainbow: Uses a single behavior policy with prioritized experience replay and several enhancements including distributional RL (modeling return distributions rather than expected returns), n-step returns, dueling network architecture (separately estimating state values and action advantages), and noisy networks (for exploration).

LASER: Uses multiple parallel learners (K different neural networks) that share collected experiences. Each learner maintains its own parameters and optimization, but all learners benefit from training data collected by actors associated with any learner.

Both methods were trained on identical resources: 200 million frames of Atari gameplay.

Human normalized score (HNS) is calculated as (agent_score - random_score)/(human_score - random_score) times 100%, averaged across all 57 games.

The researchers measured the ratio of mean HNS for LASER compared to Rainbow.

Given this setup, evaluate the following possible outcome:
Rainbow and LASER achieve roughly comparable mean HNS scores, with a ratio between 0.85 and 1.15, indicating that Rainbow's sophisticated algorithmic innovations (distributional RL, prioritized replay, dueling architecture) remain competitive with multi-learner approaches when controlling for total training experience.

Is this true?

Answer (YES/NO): NO